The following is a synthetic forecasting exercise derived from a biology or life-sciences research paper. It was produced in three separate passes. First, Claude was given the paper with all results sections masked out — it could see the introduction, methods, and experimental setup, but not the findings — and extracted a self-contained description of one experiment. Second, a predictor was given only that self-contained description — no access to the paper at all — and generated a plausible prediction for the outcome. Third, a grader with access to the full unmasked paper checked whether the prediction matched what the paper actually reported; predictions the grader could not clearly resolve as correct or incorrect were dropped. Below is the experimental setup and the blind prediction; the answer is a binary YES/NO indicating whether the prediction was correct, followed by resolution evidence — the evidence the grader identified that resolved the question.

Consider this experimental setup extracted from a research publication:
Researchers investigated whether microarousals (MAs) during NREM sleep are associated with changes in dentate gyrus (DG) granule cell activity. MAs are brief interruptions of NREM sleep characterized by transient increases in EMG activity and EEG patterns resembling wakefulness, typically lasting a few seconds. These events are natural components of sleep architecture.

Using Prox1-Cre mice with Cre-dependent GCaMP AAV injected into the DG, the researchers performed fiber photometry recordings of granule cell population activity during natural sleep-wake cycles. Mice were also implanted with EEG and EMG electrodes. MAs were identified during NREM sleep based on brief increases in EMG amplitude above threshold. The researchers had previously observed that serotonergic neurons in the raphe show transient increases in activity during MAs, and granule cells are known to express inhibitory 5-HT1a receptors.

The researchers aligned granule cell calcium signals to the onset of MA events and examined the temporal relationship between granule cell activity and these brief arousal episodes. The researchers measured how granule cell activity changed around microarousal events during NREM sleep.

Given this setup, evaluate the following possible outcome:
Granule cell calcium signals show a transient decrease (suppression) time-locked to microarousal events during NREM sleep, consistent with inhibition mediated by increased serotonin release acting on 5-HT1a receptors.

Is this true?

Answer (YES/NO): YES